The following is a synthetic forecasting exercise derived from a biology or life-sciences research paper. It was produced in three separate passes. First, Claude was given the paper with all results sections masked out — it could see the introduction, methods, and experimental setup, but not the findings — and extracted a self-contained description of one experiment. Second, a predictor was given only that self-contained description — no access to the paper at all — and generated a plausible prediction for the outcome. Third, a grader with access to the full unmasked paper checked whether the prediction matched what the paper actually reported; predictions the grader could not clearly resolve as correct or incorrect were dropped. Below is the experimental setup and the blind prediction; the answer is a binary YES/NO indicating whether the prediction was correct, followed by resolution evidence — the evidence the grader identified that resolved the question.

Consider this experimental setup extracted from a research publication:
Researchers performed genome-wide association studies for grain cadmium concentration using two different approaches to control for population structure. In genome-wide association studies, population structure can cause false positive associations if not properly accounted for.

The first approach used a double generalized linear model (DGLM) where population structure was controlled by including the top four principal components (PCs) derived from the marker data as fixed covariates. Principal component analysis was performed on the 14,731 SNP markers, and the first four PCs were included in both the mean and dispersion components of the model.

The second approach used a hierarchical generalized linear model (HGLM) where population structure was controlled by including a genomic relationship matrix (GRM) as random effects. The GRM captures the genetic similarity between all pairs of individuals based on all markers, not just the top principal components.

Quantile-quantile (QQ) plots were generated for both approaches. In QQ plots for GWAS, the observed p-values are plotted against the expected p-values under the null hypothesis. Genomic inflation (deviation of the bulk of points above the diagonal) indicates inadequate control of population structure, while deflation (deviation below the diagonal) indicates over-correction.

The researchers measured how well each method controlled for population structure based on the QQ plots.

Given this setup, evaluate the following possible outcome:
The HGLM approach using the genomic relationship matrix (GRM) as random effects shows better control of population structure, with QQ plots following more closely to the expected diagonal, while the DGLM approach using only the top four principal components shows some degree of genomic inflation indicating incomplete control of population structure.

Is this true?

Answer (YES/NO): NO